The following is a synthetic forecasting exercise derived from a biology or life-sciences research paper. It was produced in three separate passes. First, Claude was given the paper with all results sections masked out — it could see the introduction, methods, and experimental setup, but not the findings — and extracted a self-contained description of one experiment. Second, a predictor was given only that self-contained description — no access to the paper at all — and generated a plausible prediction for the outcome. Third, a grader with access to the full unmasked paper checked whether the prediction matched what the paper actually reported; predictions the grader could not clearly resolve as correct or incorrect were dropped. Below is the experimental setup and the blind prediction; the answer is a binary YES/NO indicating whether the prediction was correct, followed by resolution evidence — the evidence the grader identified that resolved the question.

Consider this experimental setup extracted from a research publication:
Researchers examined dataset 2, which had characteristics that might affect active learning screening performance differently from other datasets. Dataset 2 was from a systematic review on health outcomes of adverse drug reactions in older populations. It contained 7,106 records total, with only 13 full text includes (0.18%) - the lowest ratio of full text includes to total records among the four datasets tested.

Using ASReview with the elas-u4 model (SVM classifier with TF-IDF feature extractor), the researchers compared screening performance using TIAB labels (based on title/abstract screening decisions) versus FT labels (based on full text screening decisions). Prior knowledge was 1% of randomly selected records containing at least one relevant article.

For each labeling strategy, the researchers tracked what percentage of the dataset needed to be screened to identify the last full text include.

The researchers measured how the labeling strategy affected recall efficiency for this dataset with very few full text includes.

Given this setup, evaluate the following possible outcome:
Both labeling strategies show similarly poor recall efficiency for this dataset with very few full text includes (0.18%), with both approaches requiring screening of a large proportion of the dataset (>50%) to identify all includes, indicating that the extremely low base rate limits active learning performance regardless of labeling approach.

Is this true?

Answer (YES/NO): NO